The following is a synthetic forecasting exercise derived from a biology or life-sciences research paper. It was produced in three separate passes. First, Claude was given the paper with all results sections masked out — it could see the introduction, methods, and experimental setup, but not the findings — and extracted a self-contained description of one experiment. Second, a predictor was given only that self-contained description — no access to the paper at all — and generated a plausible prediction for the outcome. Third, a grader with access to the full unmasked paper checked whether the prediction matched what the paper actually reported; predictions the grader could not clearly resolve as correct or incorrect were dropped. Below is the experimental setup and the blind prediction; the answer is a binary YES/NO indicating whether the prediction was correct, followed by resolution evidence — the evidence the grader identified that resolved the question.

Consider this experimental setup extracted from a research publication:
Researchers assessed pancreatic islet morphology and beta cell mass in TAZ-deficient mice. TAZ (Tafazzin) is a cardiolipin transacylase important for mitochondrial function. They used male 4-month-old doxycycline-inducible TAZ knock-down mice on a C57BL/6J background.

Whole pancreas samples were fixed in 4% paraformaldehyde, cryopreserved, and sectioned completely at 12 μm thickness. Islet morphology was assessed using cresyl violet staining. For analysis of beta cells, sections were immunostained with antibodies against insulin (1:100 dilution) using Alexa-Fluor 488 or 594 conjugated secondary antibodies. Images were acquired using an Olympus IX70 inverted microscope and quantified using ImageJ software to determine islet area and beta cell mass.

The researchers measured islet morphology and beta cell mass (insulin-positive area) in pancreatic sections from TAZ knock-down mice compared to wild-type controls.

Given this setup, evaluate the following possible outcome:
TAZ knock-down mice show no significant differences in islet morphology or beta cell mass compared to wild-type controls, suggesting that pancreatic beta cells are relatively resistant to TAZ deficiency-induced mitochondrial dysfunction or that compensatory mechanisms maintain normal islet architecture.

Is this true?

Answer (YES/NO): YES